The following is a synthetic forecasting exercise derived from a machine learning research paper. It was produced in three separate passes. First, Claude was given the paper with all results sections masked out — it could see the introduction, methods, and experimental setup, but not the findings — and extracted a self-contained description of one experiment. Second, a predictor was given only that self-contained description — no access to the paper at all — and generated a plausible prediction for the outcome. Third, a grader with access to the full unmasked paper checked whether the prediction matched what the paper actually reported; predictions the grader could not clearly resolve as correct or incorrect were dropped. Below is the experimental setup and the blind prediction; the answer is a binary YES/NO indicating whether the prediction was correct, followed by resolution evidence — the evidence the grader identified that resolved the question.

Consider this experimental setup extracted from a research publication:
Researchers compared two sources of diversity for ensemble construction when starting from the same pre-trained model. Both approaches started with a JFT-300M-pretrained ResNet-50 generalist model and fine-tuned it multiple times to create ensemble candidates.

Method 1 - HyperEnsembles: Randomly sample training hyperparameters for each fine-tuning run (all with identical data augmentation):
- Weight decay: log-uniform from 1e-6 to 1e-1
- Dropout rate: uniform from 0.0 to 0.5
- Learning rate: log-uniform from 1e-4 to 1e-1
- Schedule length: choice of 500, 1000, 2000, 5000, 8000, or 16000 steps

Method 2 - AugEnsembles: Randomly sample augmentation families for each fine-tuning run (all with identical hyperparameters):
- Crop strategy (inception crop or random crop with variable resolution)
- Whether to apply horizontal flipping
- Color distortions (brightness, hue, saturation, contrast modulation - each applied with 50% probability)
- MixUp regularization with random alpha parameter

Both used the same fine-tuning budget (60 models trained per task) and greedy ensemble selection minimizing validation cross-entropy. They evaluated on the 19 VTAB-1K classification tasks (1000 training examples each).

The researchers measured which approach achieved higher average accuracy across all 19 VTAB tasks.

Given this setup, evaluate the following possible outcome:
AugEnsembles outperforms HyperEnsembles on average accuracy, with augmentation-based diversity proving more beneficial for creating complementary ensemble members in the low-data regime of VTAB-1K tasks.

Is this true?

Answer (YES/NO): NO